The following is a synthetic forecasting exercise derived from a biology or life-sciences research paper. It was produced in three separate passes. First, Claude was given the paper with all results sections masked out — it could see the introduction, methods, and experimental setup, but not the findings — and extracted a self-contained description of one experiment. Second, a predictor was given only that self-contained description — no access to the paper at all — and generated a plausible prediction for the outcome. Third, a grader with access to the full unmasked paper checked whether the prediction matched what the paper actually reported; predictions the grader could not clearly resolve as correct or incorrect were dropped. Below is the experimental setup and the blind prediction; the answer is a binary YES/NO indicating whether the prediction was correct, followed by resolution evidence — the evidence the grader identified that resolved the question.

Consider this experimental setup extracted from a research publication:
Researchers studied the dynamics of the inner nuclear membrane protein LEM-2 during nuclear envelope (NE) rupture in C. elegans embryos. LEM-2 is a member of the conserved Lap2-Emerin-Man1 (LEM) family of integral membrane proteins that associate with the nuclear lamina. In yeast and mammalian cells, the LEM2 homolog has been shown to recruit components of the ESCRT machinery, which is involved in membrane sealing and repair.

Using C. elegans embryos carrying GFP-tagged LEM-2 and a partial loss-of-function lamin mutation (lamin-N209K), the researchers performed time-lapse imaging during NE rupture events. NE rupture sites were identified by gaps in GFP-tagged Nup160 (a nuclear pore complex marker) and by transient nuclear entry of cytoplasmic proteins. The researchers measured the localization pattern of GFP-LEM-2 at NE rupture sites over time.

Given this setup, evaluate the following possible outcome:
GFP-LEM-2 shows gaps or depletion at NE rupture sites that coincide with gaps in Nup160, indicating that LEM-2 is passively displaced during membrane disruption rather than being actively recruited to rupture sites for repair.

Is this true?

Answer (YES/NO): NO